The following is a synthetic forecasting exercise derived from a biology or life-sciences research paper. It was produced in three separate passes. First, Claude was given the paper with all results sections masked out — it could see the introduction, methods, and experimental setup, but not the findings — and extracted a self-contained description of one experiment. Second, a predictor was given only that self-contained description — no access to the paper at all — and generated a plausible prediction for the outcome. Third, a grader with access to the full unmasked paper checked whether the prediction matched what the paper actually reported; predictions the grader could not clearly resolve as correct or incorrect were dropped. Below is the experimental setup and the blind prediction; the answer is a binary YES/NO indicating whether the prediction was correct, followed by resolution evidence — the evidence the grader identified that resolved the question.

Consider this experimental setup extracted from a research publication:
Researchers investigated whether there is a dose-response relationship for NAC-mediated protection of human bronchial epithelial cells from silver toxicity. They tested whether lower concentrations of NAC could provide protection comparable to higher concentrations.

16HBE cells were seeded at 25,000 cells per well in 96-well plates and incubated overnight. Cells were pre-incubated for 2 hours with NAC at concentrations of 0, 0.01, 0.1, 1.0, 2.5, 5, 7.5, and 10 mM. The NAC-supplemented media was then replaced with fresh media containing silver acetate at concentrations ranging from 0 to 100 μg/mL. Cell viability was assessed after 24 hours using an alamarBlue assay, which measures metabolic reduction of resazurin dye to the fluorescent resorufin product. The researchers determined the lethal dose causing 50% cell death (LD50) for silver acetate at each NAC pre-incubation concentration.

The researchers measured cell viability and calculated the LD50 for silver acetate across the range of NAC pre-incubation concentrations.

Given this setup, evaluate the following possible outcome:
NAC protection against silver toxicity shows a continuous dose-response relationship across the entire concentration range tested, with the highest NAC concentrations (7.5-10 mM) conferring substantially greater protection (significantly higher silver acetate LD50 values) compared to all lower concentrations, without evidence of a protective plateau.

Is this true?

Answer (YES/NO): NO